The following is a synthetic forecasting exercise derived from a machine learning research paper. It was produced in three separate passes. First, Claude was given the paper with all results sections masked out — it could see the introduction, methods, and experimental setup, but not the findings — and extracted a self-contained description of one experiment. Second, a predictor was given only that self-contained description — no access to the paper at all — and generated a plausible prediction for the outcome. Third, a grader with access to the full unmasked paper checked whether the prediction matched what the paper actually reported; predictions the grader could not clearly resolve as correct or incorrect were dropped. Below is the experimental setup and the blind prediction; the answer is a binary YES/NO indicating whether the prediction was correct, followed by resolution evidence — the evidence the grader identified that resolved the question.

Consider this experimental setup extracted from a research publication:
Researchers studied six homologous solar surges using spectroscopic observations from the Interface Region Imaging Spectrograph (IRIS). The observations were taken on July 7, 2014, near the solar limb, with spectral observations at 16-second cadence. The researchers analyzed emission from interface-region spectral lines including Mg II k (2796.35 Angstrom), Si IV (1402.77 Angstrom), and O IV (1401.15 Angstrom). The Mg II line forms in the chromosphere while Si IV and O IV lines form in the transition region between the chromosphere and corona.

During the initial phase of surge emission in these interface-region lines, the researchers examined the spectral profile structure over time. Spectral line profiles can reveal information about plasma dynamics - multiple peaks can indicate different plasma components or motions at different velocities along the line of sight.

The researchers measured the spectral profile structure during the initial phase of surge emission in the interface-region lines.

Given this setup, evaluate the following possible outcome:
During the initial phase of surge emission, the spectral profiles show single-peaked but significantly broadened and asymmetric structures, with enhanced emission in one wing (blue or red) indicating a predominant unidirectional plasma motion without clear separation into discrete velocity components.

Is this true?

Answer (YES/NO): NO